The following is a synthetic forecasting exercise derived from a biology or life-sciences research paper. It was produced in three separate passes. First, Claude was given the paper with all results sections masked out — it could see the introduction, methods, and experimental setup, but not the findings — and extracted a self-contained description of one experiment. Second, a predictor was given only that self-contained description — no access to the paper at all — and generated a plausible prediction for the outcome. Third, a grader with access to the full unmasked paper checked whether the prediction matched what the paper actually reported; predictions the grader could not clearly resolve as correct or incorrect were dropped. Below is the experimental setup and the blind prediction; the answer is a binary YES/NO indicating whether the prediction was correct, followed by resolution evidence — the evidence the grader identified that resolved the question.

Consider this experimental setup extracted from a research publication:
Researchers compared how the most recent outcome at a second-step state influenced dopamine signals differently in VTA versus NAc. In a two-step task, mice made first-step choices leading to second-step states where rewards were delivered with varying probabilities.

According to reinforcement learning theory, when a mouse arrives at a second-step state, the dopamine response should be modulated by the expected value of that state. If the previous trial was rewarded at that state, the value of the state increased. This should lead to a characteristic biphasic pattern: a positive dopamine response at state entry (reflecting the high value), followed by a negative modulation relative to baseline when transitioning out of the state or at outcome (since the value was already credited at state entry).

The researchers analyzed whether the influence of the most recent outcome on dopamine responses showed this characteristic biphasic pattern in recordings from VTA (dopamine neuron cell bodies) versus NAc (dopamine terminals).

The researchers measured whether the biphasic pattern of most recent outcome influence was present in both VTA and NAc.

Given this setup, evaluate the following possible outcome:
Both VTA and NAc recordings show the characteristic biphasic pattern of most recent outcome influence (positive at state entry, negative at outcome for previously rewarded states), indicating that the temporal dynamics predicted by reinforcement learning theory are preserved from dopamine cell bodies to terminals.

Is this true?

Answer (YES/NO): NO